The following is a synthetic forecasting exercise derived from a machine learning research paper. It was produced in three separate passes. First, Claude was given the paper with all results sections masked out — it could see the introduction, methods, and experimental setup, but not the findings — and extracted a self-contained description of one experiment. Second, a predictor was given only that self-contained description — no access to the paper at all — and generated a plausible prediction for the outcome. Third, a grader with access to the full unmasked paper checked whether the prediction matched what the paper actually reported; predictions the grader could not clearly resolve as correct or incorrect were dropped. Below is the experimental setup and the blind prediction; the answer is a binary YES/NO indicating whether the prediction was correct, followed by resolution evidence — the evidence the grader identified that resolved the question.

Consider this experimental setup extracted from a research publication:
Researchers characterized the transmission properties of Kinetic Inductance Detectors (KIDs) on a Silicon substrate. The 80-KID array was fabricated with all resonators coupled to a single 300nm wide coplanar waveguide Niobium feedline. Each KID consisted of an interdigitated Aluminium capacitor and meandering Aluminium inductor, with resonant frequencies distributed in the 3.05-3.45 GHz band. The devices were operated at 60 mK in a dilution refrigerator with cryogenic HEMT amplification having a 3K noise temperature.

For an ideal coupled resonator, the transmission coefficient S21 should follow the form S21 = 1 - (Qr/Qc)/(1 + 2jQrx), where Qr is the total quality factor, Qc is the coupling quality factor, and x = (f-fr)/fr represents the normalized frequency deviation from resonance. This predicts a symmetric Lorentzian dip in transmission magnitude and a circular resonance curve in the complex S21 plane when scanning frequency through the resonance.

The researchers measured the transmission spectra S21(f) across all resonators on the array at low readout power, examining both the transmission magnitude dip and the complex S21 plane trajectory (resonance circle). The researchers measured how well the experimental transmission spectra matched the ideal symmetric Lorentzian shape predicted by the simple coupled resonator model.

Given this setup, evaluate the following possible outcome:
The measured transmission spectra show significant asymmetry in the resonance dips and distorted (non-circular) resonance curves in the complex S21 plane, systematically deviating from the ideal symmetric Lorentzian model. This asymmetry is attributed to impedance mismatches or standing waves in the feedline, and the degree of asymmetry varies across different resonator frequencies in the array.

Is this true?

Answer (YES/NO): YES